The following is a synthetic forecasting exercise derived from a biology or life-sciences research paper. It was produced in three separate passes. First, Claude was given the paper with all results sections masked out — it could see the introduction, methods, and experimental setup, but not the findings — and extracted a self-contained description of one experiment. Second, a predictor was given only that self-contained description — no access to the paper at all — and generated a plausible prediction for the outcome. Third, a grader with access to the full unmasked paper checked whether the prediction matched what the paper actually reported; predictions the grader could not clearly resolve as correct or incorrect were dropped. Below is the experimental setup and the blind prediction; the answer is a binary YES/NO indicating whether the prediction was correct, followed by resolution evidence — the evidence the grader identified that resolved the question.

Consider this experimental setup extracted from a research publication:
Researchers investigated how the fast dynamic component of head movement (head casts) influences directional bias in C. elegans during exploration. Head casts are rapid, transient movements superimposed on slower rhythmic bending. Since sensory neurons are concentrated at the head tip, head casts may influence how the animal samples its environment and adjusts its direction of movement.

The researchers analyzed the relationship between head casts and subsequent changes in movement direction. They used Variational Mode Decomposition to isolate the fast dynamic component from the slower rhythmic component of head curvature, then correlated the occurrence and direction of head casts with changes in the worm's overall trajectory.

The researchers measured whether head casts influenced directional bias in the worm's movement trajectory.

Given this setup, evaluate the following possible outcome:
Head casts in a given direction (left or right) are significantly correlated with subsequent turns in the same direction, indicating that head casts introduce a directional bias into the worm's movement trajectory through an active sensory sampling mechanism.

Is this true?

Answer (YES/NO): NO